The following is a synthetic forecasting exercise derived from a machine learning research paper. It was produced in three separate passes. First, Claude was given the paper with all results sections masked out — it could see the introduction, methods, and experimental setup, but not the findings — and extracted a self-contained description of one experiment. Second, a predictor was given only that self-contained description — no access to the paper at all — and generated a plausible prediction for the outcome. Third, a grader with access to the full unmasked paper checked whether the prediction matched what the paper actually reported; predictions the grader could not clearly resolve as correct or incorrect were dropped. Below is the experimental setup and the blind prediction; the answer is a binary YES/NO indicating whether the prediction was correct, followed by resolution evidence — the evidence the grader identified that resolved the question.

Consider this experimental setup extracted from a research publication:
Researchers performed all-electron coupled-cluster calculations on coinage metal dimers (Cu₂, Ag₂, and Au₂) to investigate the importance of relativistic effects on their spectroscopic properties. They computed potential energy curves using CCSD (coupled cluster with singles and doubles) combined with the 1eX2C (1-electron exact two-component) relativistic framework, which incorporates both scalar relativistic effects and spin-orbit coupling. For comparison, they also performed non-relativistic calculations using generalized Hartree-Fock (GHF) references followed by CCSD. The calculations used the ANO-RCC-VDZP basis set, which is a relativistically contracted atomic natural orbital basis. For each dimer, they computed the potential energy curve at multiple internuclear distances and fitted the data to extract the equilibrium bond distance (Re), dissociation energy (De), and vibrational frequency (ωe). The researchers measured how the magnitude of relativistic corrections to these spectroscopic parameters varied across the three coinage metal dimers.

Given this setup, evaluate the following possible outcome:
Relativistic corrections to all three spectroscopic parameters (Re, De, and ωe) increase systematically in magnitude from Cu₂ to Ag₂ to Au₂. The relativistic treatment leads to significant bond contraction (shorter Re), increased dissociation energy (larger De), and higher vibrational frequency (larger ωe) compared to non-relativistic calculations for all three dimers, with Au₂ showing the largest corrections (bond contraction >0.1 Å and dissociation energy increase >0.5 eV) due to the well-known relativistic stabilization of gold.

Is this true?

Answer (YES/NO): NO